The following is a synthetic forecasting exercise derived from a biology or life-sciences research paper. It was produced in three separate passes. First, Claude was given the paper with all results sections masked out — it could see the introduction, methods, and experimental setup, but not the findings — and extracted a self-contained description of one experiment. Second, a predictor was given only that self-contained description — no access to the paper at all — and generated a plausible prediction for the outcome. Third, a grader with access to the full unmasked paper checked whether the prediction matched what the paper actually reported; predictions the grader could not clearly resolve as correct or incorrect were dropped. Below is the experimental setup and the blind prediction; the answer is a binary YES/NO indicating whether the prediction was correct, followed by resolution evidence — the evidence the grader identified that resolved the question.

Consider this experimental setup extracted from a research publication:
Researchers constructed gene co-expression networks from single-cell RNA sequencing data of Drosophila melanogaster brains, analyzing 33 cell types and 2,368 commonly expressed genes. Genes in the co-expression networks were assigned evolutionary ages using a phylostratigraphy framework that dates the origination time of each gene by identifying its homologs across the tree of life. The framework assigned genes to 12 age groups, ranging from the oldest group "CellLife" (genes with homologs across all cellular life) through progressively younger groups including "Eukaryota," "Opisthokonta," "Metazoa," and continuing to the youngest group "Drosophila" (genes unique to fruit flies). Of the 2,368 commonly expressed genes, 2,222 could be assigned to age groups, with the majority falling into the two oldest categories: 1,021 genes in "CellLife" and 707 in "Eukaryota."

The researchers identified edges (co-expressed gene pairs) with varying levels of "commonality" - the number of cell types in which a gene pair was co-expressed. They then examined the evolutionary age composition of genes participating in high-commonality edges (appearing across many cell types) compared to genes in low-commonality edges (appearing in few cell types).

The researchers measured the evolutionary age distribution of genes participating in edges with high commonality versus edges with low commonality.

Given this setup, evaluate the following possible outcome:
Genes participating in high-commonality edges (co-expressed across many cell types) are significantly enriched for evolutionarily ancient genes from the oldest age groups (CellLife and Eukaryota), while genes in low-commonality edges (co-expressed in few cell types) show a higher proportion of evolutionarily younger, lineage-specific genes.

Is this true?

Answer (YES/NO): YES